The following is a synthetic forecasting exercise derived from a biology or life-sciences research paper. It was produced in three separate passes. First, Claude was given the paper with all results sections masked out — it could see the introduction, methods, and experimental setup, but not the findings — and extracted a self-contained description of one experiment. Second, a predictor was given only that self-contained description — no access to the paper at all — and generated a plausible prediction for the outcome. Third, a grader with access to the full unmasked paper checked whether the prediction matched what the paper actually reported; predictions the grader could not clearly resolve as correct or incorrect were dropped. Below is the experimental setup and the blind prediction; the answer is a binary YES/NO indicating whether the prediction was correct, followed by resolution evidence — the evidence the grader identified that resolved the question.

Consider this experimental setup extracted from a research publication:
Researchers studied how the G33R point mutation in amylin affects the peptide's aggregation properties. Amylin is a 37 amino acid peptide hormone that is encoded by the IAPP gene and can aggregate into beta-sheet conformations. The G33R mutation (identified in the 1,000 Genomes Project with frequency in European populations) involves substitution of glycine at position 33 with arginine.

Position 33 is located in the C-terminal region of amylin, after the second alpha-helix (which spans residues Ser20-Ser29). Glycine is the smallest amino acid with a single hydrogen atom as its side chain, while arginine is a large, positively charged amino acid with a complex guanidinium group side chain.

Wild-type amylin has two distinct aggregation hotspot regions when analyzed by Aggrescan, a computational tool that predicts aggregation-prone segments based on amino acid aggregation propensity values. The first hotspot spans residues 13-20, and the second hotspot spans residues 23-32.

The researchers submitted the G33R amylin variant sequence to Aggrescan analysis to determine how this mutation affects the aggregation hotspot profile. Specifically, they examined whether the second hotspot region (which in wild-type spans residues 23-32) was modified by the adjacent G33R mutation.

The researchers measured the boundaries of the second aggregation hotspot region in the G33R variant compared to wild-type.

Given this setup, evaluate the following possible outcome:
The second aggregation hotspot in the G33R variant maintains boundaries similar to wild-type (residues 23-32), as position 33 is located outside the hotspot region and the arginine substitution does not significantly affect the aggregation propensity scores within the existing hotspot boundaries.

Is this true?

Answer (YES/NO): NO